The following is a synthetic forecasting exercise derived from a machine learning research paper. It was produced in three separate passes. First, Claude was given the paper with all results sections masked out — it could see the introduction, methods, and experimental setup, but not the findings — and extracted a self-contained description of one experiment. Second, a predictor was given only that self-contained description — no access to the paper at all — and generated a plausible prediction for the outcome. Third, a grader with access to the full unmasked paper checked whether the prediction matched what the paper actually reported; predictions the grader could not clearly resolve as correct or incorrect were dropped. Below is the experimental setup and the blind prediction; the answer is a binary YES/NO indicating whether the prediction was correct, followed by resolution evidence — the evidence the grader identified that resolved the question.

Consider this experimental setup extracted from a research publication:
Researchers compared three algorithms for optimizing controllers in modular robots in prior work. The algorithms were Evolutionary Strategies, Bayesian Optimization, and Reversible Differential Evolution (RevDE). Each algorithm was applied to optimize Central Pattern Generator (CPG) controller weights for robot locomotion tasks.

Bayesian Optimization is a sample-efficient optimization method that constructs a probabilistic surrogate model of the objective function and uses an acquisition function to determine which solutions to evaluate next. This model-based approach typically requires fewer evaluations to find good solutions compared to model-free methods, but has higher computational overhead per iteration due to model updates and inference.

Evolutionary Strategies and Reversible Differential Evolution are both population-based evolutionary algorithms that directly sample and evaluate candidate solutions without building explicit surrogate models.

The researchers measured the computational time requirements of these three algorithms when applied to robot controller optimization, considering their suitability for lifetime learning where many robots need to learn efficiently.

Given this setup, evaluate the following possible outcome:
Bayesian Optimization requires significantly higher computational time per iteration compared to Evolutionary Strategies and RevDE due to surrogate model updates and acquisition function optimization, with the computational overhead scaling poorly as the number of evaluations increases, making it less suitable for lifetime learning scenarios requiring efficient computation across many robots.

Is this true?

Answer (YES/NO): YES